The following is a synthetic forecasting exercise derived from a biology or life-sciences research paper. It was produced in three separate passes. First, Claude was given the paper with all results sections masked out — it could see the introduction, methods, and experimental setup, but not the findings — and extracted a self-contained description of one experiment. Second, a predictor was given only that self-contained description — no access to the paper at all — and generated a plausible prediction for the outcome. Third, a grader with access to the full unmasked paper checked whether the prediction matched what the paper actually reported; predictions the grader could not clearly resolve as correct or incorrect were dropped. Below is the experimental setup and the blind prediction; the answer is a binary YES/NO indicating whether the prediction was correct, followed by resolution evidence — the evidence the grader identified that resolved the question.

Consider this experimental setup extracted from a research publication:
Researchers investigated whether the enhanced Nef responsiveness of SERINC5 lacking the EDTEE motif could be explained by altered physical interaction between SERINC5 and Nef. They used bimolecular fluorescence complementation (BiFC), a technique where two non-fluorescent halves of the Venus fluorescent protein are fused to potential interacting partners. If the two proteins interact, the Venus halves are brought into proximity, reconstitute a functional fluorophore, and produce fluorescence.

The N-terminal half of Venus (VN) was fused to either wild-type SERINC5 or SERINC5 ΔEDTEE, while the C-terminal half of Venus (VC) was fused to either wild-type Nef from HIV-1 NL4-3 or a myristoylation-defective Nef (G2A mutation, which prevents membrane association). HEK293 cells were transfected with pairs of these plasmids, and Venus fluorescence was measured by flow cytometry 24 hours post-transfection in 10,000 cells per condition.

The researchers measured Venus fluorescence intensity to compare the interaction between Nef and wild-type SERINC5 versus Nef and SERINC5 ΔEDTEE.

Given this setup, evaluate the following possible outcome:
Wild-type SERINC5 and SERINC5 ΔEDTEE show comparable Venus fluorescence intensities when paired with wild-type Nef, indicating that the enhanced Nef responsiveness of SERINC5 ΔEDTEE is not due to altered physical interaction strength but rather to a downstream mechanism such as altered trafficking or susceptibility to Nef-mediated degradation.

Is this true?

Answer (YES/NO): YES